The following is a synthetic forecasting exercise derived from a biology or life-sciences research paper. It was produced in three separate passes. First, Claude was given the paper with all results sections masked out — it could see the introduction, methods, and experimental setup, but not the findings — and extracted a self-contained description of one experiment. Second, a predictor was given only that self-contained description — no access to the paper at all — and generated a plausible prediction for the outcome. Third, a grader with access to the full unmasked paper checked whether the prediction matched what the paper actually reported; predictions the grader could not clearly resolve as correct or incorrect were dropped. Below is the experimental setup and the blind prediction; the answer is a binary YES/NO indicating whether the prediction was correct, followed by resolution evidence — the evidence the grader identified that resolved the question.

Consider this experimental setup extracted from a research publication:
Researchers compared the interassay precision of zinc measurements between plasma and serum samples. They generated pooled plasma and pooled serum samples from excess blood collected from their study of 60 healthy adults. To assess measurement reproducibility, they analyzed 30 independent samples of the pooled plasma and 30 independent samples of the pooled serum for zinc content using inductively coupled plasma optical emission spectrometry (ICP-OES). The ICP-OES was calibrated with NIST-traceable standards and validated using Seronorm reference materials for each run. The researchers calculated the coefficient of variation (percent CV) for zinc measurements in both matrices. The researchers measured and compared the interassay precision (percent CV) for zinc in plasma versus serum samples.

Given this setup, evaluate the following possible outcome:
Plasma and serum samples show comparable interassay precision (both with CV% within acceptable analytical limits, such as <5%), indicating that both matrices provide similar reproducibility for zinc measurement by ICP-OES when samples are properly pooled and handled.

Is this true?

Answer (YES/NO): NO